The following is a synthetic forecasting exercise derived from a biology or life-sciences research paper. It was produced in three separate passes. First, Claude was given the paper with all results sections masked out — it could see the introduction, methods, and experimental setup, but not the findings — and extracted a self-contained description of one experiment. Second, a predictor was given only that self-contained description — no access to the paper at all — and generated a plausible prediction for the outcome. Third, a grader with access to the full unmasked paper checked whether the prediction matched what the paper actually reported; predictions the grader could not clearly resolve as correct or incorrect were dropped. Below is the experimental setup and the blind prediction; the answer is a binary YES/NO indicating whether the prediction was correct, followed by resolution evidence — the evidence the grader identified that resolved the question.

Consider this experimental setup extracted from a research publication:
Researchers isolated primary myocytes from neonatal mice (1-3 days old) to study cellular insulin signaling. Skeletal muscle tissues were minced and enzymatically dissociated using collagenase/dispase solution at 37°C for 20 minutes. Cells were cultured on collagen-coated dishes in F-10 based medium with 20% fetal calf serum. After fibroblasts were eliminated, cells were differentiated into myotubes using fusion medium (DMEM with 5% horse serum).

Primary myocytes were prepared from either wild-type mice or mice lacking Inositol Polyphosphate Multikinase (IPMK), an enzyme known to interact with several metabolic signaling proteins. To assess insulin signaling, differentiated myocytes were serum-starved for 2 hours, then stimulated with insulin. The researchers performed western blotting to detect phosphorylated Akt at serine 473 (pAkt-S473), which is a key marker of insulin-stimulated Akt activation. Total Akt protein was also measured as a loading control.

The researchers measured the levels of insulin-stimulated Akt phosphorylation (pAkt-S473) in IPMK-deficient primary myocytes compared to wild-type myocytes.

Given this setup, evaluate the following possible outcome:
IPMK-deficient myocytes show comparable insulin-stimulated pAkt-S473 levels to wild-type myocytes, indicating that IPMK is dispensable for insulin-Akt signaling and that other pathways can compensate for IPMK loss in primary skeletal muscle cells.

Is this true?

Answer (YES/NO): NO